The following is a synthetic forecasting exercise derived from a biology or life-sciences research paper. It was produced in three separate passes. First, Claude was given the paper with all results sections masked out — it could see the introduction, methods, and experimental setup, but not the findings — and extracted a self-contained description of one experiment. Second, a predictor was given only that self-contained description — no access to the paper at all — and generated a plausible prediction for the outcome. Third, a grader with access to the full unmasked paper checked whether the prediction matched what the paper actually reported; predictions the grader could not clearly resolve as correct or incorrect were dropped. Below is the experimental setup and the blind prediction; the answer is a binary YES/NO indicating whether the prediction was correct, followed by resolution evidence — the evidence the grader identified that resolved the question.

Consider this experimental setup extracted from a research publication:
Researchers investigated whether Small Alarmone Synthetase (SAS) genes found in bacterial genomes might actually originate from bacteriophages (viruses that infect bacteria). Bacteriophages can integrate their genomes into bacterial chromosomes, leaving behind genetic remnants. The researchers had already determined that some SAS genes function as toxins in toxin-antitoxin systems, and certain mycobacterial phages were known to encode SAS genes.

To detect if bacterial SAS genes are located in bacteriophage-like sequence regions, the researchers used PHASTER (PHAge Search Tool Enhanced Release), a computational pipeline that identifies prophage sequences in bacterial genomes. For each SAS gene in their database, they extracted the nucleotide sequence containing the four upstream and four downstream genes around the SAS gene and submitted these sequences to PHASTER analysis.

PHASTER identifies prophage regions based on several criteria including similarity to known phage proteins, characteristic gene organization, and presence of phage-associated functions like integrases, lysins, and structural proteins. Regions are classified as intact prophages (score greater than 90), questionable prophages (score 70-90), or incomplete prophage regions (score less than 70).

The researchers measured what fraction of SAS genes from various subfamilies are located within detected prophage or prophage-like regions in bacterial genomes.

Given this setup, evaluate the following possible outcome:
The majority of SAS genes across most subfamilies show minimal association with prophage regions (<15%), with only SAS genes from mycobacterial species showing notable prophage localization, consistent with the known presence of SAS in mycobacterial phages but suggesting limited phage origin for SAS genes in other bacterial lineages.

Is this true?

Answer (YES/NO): NO